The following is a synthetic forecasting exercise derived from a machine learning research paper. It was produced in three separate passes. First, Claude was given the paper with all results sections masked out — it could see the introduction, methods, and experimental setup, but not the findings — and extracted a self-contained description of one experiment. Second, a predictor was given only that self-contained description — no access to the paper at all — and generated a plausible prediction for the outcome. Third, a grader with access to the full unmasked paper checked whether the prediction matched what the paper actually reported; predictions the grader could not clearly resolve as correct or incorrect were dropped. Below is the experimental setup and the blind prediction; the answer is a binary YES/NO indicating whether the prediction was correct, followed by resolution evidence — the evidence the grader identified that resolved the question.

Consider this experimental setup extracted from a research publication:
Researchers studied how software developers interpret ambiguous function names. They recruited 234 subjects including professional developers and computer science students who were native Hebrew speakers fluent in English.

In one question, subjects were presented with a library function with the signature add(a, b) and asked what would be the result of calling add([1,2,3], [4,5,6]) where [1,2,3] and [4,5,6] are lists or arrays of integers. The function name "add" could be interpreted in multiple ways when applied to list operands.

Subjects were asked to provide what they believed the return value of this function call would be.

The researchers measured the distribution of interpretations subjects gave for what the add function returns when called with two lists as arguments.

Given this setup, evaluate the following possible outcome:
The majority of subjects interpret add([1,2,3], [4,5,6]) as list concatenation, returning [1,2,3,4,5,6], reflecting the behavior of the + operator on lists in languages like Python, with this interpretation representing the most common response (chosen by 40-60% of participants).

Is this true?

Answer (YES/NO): NO